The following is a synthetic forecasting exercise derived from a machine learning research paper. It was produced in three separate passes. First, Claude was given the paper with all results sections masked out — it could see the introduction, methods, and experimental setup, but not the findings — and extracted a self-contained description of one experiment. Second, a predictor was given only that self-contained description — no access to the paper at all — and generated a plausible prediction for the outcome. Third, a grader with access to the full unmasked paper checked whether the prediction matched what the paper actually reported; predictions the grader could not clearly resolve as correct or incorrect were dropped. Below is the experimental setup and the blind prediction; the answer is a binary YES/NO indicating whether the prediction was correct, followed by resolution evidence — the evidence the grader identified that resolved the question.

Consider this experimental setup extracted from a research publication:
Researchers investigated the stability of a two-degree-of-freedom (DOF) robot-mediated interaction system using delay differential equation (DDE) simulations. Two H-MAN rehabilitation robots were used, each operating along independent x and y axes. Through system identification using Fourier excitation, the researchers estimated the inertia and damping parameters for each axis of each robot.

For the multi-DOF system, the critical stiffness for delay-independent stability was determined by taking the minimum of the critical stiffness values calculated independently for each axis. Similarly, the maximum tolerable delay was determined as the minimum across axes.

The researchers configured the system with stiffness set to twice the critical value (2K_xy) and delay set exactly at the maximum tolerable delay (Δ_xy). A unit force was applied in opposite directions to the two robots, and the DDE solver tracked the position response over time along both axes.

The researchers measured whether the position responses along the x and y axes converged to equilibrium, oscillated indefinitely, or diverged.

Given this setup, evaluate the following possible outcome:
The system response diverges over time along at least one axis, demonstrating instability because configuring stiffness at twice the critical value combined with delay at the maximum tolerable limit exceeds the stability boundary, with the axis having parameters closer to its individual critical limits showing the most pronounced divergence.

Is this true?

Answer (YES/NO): NO